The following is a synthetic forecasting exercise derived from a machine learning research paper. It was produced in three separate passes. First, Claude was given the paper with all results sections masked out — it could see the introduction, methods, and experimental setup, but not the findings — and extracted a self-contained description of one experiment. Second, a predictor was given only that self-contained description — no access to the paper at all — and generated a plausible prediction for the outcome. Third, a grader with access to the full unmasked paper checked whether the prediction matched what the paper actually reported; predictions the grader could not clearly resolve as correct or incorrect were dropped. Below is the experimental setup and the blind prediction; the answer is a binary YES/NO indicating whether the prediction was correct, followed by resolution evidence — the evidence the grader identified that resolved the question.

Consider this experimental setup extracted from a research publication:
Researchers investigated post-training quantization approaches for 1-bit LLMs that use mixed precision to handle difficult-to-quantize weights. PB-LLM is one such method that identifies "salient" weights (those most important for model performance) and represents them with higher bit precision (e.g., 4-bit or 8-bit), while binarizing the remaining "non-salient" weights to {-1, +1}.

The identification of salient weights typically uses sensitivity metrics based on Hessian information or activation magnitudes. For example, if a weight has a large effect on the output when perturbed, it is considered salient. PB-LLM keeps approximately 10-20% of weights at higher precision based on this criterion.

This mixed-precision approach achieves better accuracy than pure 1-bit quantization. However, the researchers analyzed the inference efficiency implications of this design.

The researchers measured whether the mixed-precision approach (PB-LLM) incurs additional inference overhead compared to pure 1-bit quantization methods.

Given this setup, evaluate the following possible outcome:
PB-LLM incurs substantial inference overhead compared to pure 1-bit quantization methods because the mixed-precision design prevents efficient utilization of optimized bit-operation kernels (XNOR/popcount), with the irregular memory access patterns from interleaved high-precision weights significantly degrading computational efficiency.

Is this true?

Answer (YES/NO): YES